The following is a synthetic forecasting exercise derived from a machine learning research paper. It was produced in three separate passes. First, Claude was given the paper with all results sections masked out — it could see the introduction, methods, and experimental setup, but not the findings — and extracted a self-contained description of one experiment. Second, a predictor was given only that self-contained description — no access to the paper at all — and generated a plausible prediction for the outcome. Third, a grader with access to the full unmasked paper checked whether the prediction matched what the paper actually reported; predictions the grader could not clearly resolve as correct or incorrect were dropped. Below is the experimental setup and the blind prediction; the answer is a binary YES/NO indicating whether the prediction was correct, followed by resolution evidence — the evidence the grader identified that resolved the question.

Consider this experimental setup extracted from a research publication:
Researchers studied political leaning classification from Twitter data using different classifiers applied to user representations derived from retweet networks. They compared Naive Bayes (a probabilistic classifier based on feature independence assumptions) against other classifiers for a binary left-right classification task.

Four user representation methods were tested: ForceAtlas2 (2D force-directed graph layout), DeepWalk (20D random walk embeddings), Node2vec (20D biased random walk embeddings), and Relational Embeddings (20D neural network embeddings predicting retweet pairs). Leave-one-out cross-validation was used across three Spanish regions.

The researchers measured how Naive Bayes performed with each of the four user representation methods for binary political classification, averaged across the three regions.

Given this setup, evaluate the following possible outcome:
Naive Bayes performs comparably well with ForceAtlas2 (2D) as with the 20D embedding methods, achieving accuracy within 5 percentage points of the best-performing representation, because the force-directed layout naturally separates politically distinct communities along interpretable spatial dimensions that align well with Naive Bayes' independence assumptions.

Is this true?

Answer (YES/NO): NO